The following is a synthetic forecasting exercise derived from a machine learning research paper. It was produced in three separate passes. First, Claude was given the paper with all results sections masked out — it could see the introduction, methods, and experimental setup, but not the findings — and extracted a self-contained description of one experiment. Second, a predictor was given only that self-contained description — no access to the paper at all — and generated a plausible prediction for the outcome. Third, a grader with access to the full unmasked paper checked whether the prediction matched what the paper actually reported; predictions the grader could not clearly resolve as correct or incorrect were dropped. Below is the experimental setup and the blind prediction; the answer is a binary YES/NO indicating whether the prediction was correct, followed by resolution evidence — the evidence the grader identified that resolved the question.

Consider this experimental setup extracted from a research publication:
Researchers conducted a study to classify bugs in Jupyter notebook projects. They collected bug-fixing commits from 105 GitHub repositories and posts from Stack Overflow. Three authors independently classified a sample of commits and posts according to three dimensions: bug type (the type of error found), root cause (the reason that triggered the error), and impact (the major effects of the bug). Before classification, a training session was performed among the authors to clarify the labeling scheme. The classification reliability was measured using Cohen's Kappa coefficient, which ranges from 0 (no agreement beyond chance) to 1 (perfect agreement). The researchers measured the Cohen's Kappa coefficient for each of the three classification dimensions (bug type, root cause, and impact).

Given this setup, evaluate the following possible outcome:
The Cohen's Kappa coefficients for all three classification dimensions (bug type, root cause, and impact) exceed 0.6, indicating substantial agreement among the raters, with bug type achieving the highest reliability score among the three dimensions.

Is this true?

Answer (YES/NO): NO